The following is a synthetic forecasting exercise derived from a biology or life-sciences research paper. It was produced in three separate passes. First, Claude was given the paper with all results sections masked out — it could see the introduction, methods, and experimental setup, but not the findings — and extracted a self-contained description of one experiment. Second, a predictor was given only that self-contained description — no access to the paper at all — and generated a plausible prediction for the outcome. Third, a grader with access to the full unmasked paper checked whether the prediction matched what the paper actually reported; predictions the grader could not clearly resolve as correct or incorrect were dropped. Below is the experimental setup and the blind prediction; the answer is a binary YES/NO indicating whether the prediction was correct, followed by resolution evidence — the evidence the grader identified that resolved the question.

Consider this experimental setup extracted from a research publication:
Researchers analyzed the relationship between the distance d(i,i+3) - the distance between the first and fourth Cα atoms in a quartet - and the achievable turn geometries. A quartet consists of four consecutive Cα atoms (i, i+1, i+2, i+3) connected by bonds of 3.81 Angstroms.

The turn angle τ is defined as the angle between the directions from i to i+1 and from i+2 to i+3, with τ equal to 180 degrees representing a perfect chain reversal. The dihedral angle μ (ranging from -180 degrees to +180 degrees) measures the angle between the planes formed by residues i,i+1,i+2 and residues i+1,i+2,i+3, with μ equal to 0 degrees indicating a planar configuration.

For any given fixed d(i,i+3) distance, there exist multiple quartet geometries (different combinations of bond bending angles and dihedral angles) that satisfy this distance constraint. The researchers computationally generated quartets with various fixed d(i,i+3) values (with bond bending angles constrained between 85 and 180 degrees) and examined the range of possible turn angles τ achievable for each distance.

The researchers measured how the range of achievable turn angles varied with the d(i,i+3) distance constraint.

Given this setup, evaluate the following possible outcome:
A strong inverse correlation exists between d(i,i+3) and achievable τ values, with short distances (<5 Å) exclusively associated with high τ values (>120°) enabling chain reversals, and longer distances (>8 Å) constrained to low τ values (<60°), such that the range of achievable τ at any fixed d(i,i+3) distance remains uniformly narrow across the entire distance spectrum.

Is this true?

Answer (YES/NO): NO